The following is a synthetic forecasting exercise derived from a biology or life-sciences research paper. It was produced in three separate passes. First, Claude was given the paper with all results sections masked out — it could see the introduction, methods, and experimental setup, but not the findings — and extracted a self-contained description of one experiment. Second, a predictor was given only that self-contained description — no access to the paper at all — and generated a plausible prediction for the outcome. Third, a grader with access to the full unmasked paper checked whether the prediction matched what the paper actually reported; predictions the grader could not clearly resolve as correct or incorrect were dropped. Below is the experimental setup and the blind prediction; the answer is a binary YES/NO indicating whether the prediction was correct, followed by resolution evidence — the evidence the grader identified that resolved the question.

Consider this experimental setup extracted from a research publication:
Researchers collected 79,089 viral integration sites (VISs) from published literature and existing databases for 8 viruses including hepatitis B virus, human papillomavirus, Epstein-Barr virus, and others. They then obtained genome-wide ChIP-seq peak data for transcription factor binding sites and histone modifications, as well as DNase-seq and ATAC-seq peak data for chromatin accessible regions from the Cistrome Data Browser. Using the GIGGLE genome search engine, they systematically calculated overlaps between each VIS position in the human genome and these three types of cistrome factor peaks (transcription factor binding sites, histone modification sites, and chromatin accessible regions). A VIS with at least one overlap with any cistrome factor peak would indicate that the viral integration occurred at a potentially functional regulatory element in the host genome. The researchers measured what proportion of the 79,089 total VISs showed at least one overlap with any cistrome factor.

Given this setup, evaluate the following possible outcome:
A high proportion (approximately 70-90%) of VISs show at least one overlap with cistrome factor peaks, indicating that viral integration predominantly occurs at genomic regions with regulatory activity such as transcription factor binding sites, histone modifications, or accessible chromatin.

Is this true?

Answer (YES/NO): YES